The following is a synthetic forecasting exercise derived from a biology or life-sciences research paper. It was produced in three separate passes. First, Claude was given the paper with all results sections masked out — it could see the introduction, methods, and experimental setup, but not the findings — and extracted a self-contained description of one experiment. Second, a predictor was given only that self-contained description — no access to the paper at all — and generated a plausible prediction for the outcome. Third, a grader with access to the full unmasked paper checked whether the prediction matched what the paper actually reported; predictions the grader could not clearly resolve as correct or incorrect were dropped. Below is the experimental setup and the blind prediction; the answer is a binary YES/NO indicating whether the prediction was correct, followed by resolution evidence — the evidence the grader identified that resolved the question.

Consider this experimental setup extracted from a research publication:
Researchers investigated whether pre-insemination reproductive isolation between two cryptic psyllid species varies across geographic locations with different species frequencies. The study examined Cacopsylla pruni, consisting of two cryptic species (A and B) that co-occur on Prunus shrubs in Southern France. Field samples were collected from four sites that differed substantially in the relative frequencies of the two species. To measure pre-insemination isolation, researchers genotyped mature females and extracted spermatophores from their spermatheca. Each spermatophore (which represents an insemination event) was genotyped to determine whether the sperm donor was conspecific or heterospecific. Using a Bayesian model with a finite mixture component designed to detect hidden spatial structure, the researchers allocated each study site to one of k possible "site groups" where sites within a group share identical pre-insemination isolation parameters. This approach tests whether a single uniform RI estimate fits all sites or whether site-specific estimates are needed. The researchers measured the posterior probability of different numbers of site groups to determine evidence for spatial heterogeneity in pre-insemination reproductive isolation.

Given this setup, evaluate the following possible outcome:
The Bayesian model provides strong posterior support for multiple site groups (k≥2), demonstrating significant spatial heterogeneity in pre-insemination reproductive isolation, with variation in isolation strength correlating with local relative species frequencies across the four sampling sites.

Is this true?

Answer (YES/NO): NO